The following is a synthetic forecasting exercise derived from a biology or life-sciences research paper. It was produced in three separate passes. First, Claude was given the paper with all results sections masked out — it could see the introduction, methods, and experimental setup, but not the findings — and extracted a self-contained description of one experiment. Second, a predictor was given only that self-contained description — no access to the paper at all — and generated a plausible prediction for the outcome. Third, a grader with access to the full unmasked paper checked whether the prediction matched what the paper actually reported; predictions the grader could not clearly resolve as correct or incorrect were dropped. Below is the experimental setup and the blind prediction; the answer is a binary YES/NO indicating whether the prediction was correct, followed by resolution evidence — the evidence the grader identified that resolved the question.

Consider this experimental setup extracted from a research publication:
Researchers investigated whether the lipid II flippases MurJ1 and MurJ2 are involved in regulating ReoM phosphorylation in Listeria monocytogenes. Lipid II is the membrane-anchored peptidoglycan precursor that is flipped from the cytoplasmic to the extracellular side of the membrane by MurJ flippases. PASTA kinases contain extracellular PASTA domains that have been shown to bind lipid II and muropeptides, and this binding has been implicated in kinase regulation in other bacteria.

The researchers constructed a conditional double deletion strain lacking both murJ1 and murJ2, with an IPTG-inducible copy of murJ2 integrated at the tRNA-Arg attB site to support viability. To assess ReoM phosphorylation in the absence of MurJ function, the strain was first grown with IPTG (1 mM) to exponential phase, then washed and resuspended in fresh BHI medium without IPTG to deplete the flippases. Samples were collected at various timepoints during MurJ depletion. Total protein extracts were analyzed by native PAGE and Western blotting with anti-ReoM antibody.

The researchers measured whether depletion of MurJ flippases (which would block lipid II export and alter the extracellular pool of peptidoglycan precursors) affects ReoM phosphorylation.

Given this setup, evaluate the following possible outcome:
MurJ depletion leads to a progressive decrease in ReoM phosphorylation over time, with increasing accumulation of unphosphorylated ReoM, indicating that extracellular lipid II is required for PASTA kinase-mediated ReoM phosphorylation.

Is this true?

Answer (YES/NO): NO